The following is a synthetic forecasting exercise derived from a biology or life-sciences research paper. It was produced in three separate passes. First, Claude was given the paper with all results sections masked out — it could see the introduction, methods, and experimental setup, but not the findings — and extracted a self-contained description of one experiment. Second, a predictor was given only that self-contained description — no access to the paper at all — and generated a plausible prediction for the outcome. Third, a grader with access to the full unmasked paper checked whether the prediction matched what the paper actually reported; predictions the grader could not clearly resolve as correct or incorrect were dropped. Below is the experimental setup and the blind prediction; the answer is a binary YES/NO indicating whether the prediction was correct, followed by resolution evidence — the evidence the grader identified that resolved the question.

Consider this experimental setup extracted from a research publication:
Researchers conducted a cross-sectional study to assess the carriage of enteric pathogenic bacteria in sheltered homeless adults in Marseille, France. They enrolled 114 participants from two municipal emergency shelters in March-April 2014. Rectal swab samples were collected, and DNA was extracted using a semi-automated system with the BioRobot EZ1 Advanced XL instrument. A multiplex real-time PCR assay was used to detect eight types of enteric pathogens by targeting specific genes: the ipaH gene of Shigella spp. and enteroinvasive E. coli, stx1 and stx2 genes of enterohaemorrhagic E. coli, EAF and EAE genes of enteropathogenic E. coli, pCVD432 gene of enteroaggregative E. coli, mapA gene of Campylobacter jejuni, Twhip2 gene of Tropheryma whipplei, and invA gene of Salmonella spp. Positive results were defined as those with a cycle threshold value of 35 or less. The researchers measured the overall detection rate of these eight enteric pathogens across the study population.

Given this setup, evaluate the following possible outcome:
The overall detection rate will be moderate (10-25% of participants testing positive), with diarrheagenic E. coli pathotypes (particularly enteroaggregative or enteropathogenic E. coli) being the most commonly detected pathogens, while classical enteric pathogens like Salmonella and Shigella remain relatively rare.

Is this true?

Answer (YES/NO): NO